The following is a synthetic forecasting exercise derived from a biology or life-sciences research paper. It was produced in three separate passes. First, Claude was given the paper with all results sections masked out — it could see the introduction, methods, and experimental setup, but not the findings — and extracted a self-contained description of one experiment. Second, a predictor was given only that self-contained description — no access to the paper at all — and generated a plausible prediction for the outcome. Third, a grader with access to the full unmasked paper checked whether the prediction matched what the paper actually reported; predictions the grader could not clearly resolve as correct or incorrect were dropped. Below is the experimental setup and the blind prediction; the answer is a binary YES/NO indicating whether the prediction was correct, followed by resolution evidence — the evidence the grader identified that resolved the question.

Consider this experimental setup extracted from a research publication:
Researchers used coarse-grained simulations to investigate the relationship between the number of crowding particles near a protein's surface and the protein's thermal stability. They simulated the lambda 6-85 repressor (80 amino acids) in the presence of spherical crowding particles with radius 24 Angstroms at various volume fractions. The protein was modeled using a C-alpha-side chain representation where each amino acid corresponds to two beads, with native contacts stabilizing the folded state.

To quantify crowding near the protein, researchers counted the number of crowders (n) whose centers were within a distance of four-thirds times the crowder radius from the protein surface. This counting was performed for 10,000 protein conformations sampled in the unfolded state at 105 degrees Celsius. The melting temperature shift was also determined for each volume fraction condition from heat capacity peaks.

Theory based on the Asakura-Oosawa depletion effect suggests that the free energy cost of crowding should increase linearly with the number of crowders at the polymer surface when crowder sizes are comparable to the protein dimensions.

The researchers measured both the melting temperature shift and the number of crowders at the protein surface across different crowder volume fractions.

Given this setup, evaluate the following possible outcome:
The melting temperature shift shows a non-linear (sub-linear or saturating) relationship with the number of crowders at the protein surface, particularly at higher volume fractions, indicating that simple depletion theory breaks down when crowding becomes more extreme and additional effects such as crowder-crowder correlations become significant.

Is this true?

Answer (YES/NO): NO